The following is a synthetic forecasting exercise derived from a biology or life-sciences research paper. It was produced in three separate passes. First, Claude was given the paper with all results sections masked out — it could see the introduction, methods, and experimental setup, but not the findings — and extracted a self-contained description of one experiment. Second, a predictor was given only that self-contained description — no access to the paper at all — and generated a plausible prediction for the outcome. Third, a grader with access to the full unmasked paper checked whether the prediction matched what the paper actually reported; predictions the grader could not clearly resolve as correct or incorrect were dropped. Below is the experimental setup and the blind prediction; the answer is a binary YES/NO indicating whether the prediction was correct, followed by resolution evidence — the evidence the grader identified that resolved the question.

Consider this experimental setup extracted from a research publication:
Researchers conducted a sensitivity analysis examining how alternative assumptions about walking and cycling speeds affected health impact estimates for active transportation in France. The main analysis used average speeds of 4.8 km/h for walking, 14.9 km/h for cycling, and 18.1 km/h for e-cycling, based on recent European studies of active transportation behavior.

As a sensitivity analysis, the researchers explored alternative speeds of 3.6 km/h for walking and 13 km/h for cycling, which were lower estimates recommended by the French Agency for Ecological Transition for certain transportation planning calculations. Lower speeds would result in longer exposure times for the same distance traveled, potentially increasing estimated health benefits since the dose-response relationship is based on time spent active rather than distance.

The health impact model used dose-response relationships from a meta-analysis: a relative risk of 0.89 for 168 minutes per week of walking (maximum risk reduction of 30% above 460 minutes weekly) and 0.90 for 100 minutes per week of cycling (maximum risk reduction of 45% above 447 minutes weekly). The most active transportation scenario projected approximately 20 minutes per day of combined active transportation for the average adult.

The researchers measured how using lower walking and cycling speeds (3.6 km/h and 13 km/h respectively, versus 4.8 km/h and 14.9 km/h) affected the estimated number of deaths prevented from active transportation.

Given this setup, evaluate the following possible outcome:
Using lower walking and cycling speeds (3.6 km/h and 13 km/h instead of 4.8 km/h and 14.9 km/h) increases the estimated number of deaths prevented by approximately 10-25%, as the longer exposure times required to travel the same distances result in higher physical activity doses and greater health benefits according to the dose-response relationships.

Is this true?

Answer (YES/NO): YES